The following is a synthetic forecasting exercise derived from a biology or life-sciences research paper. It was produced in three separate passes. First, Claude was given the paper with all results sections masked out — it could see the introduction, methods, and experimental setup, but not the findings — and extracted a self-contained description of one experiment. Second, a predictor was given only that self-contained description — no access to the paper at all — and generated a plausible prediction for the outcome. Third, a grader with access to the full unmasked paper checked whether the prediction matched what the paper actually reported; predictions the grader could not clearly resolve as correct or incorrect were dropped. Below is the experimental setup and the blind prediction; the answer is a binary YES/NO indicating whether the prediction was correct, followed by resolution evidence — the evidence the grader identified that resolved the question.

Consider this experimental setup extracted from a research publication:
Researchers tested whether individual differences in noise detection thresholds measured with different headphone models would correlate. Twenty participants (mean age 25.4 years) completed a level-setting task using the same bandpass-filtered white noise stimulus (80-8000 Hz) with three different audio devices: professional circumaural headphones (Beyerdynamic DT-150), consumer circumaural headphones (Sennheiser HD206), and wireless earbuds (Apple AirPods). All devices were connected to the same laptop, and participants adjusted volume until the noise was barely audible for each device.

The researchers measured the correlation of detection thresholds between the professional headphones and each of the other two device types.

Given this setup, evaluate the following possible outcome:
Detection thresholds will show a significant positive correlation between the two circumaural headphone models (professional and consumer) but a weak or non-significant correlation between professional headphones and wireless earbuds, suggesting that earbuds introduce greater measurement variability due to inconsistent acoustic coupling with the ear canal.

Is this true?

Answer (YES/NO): NO